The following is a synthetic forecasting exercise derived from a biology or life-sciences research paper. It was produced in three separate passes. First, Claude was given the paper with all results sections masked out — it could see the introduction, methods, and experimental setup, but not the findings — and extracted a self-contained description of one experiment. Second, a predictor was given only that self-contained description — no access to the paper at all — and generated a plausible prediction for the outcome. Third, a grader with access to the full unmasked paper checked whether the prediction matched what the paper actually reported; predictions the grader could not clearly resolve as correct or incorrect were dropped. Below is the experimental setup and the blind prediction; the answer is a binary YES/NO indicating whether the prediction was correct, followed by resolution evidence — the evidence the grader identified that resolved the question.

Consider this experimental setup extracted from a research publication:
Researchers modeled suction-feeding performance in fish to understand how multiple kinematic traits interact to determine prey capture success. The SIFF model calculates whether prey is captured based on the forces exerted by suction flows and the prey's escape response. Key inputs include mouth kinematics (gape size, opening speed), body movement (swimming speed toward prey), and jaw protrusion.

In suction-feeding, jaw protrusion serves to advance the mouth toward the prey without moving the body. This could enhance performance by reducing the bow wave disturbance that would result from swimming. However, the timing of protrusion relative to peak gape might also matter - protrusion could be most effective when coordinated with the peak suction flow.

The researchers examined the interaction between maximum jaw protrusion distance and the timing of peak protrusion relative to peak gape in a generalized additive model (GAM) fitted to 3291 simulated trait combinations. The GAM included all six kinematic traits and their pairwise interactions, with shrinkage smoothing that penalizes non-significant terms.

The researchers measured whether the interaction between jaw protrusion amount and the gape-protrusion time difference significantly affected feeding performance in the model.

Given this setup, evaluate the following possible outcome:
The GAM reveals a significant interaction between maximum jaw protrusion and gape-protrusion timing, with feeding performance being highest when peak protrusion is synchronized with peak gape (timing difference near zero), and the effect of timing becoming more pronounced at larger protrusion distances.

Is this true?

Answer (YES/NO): NO